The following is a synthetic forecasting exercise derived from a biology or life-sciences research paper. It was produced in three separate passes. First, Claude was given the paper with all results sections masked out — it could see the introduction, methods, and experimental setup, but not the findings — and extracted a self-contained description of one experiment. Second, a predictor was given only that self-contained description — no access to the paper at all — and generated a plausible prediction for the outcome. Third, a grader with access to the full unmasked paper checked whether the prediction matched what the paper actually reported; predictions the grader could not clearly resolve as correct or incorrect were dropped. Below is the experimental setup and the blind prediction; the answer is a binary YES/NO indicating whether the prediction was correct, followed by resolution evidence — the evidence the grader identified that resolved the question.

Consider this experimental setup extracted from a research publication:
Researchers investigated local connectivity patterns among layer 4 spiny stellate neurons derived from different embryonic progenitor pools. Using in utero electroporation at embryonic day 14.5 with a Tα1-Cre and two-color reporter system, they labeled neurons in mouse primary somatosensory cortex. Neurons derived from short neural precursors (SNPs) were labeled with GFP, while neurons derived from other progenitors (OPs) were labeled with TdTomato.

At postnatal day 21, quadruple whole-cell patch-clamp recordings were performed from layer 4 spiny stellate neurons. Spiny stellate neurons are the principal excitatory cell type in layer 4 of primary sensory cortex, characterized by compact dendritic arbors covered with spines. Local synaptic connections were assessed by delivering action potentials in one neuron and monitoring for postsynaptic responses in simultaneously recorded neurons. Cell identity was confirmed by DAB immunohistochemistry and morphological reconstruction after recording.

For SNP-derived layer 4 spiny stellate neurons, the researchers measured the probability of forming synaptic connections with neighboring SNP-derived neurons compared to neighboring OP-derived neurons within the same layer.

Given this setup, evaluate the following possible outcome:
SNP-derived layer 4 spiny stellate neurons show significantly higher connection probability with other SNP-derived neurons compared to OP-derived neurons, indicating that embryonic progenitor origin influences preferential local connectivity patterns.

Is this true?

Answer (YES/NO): NO